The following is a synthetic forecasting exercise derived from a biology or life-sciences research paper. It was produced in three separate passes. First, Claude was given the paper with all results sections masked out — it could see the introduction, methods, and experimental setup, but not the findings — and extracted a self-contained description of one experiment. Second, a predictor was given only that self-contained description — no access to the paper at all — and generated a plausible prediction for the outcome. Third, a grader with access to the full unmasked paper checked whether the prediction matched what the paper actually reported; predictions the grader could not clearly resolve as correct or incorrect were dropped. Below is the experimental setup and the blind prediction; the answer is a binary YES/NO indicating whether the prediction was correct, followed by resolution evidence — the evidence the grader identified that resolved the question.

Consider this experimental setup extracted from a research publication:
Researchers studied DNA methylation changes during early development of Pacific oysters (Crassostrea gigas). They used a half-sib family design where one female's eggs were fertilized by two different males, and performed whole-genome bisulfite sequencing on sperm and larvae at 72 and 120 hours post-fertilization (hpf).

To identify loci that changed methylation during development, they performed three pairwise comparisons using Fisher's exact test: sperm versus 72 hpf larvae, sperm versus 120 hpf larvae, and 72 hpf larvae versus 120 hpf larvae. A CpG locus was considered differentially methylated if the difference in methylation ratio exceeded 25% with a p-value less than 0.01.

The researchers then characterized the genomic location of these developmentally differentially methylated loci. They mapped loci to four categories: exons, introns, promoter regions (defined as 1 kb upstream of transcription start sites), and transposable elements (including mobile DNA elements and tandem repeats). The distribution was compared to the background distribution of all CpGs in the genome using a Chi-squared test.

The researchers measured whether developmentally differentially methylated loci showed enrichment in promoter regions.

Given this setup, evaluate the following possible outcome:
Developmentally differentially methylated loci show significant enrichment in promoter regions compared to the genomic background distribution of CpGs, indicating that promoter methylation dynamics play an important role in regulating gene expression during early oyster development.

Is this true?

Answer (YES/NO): NO